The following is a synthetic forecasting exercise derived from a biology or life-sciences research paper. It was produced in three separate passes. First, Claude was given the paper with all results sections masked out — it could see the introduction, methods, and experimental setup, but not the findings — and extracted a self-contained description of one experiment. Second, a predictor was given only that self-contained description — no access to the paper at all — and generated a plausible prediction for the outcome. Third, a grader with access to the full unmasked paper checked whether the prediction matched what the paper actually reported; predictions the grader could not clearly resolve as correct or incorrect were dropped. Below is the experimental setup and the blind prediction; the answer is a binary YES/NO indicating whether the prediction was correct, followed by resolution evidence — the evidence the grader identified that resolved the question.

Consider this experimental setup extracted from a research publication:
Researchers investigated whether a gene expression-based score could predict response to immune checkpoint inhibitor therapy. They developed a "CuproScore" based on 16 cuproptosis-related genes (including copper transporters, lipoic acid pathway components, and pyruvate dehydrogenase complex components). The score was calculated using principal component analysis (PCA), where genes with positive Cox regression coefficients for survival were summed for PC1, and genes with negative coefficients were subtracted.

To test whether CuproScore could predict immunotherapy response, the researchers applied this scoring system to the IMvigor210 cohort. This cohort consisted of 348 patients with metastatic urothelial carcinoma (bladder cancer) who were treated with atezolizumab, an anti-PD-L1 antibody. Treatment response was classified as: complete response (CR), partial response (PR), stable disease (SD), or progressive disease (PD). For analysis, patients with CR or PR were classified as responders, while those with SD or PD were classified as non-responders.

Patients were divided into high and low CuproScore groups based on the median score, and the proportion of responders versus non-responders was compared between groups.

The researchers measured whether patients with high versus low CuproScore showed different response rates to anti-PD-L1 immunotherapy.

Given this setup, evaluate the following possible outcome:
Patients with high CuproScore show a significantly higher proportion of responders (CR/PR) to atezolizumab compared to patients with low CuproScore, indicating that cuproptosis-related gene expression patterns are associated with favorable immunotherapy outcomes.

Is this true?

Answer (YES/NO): YES